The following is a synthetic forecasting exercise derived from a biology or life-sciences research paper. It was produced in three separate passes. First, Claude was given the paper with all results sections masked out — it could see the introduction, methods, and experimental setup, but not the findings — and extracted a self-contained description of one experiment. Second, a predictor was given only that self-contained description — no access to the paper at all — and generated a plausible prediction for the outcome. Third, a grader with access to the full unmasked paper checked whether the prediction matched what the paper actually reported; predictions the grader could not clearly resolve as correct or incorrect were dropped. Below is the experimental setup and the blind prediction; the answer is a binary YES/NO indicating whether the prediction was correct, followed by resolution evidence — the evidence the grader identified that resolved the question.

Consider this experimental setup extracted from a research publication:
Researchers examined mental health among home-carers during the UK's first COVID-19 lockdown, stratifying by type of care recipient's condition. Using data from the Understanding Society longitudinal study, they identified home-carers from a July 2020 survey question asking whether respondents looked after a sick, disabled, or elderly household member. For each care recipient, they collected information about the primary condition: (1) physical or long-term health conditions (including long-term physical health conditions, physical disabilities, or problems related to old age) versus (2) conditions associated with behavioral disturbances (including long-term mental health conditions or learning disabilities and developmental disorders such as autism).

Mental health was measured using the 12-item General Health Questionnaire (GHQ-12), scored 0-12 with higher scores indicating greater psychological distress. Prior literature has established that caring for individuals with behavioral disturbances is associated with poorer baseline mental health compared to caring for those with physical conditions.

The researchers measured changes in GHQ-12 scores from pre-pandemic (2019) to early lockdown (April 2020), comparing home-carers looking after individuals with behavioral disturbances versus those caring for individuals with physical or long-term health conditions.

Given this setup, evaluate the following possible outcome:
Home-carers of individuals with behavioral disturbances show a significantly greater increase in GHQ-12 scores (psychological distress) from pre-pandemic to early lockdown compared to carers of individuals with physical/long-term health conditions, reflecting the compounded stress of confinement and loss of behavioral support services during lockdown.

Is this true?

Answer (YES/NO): YES